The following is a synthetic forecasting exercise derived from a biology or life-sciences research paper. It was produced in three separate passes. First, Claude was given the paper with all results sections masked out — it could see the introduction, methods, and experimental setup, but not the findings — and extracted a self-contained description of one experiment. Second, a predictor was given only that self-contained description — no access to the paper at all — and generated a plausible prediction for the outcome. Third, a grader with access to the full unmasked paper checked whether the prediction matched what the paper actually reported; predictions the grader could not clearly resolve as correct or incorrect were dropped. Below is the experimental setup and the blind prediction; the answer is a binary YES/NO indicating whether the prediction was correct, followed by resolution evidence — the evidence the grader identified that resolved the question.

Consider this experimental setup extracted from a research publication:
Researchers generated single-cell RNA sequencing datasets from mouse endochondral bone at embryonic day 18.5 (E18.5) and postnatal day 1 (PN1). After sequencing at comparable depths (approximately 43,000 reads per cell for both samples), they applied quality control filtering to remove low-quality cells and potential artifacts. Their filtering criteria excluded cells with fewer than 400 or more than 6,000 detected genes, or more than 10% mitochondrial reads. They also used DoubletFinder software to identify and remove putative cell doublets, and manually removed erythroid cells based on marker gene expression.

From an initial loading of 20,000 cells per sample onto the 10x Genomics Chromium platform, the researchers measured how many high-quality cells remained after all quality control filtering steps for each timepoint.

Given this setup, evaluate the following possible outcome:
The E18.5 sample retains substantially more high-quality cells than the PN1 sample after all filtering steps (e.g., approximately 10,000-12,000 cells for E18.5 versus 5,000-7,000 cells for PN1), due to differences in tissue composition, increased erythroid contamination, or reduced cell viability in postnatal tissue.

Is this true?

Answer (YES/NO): NO